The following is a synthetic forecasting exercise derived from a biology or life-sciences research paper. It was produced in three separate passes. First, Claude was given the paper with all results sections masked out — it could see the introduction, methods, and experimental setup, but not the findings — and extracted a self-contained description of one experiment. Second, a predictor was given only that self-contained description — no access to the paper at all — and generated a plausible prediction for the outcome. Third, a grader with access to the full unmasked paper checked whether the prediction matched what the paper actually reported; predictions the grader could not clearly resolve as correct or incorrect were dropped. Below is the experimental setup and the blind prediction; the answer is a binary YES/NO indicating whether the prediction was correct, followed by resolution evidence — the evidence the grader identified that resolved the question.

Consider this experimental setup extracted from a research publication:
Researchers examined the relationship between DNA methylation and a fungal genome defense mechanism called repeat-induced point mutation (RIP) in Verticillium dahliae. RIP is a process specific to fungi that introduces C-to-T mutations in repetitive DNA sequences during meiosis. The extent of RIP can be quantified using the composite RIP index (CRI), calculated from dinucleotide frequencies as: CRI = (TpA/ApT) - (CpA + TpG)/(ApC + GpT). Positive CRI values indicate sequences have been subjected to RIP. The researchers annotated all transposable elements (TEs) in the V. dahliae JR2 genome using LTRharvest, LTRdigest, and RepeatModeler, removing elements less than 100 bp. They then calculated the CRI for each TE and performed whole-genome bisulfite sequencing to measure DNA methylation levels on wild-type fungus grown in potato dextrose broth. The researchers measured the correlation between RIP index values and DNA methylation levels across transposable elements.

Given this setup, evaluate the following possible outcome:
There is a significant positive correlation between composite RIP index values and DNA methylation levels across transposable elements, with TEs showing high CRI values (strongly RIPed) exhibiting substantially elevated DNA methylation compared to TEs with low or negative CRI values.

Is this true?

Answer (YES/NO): YES